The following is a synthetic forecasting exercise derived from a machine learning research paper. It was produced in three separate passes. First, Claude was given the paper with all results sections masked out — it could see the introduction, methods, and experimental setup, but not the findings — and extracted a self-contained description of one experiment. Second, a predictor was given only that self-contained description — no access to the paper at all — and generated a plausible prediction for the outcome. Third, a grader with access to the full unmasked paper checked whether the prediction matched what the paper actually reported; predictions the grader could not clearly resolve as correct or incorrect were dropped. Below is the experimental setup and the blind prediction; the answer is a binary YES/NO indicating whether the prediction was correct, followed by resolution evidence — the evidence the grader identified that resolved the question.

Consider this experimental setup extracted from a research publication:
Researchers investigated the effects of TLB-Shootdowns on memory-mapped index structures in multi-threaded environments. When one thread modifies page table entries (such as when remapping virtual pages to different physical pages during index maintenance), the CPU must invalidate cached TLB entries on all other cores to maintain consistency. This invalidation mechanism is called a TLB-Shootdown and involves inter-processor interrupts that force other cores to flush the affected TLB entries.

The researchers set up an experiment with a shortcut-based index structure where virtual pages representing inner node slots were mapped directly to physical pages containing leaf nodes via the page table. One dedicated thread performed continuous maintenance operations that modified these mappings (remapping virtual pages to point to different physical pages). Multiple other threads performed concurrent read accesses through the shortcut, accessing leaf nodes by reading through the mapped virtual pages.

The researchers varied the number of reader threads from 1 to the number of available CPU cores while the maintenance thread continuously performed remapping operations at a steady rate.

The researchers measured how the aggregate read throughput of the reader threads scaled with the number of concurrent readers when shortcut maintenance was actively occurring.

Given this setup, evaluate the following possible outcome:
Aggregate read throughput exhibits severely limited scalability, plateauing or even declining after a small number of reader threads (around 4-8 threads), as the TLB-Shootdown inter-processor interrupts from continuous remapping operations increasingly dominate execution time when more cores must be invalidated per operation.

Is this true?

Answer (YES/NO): NO